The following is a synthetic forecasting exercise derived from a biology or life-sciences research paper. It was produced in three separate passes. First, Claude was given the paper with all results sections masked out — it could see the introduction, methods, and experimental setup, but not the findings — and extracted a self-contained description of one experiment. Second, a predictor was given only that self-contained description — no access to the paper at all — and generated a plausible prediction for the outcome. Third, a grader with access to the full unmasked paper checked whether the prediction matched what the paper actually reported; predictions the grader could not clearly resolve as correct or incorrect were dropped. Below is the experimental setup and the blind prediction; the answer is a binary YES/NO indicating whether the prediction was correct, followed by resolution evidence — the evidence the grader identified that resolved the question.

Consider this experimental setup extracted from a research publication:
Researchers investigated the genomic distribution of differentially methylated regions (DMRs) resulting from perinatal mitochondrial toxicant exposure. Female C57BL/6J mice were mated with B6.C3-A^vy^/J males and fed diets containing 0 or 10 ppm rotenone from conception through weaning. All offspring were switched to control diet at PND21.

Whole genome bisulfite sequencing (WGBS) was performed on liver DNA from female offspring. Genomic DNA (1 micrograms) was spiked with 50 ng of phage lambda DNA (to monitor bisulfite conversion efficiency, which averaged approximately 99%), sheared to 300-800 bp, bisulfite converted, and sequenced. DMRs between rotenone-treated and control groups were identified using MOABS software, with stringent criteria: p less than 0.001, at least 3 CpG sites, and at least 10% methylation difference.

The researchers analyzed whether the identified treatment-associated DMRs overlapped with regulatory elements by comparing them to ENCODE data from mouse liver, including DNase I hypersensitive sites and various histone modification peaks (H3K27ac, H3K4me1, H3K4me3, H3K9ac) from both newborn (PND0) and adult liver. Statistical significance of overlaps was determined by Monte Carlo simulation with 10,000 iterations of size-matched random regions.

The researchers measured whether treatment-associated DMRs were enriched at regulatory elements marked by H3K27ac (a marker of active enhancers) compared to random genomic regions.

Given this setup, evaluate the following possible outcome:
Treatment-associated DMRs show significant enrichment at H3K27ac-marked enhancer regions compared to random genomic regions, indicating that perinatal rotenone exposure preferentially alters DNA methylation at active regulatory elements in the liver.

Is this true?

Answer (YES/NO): YES